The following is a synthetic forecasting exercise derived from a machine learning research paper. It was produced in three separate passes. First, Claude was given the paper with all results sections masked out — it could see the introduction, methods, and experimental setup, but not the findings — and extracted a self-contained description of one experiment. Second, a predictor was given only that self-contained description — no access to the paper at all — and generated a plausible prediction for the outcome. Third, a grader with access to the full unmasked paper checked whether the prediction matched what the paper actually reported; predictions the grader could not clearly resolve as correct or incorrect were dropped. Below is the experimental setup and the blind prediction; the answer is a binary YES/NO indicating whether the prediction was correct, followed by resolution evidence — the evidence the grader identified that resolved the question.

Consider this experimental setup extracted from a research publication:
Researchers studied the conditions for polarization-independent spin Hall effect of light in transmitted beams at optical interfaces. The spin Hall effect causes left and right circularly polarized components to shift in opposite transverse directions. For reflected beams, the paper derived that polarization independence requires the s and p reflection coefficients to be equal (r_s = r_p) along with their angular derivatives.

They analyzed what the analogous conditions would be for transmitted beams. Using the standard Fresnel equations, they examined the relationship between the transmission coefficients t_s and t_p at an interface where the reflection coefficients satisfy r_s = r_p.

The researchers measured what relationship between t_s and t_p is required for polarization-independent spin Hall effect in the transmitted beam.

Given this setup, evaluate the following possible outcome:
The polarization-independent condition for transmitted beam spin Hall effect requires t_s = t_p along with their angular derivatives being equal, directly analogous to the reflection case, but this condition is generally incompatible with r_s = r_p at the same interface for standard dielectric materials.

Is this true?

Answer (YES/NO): NO